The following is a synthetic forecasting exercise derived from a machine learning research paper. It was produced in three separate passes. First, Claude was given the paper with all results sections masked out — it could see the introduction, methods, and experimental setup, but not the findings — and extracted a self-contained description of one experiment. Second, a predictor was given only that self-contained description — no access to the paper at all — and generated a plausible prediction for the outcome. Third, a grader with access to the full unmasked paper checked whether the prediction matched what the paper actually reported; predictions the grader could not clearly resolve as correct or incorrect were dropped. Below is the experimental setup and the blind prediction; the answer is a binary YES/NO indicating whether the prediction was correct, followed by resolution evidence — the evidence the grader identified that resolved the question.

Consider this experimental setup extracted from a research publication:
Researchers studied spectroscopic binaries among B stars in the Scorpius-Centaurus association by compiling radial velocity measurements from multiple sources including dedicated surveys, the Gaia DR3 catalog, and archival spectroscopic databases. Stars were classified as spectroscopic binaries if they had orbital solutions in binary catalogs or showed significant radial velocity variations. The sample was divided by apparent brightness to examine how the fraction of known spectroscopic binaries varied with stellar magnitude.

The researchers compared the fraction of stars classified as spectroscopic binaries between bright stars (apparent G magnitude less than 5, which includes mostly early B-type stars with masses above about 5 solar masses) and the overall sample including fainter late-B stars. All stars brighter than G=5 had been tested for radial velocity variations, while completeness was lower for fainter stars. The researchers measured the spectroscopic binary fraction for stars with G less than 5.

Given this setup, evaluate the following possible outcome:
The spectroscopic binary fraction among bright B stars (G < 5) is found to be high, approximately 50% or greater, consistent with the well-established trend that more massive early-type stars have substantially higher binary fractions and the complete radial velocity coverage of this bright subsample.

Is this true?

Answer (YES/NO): YES